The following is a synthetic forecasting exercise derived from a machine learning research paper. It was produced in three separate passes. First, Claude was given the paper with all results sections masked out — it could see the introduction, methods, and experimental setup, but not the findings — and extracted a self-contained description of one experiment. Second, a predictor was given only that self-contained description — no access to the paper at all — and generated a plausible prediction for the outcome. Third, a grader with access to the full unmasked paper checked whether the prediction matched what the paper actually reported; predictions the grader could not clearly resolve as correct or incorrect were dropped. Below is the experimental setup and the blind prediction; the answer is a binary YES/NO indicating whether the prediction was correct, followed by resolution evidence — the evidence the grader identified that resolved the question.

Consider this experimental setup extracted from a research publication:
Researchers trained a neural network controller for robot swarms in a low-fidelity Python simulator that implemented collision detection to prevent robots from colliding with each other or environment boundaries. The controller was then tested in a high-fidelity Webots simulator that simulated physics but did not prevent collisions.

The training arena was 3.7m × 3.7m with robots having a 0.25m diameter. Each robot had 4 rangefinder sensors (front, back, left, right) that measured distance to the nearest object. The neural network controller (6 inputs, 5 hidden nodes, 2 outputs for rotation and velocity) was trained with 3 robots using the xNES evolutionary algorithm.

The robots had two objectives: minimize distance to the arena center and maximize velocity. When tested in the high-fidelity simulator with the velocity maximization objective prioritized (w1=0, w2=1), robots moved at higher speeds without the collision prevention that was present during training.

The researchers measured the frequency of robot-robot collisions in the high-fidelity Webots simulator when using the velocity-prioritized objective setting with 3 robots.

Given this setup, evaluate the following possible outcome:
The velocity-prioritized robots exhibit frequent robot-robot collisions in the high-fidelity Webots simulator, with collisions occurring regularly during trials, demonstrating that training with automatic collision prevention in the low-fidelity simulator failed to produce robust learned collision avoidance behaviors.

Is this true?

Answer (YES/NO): YES